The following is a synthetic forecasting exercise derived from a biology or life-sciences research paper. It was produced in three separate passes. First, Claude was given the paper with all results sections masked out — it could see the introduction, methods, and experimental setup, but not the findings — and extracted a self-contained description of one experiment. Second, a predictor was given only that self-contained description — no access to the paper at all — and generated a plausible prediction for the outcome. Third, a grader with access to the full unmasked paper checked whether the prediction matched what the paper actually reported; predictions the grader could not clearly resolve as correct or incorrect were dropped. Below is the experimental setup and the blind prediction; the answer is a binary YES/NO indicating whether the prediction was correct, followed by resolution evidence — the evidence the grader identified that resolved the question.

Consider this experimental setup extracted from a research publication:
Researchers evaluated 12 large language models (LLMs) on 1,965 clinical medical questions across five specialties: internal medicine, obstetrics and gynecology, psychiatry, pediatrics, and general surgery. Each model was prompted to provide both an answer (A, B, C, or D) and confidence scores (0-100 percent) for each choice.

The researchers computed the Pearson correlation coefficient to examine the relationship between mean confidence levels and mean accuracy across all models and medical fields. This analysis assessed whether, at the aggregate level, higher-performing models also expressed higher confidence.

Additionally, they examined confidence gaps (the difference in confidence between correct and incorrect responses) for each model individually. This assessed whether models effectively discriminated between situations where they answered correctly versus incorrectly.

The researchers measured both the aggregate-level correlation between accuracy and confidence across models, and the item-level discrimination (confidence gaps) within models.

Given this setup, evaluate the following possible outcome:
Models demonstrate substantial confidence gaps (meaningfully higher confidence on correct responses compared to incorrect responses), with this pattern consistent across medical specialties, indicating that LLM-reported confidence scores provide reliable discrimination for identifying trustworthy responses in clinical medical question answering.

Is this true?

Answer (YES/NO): NO